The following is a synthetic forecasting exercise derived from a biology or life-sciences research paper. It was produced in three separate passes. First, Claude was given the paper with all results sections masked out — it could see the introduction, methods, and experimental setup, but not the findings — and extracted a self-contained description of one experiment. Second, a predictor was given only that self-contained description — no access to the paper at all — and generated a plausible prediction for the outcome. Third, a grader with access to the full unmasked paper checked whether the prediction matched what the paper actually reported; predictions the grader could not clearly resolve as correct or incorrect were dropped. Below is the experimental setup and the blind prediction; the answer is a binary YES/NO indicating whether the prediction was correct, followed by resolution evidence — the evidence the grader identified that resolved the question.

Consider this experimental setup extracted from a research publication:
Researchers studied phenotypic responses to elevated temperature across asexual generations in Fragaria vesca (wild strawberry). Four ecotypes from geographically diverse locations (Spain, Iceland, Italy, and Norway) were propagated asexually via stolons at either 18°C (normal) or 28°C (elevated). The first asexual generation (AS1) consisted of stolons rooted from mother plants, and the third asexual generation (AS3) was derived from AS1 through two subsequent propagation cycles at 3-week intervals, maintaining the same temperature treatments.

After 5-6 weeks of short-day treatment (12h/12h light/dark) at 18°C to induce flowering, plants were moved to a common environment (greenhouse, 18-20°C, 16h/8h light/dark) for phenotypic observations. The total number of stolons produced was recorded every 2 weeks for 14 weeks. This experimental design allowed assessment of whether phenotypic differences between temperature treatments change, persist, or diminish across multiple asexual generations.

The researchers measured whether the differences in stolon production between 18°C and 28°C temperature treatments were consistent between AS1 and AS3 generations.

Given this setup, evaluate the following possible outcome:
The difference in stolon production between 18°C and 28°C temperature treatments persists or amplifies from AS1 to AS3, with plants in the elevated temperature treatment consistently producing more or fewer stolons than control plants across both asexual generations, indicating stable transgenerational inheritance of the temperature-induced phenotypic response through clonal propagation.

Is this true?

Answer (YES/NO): NO